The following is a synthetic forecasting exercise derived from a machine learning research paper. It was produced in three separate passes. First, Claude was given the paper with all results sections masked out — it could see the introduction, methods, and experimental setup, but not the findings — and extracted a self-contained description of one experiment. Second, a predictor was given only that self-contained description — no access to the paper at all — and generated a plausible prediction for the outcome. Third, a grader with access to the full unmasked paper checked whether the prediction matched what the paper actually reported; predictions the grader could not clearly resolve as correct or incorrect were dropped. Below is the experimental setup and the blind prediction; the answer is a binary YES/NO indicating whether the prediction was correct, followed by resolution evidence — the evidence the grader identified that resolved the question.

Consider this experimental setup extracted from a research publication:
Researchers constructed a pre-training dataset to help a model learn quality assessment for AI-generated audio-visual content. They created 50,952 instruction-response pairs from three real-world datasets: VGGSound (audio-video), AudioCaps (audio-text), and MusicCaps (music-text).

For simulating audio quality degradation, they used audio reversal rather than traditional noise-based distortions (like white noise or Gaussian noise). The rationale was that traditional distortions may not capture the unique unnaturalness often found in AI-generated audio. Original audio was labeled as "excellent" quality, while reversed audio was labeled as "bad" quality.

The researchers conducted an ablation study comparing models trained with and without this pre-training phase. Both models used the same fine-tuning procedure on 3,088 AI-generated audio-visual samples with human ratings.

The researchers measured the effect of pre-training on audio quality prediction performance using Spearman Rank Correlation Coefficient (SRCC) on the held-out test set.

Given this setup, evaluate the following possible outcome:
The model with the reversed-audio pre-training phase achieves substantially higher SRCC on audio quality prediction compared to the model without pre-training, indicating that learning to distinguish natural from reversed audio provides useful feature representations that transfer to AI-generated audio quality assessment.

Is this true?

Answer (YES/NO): NO